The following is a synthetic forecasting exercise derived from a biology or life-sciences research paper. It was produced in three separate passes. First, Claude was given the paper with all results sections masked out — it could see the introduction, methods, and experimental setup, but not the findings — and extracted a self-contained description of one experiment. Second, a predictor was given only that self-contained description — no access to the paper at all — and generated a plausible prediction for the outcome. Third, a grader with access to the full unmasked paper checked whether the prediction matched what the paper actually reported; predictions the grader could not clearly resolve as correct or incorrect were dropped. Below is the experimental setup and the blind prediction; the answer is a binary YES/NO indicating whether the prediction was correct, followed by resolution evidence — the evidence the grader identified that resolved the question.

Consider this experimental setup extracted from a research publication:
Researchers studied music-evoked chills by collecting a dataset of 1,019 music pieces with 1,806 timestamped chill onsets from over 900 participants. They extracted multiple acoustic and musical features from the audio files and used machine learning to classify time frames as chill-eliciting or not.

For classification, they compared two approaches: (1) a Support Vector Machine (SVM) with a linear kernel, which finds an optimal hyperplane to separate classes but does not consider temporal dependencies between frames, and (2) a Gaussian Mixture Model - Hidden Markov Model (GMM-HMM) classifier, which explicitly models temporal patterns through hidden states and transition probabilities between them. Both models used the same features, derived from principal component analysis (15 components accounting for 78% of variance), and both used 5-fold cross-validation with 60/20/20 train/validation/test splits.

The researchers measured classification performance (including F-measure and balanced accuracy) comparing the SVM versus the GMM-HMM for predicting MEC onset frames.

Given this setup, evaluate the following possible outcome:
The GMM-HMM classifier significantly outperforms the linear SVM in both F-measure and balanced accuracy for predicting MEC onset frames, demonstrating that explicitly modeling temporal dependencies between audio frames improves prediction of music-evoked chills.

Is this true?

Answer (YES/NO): NO